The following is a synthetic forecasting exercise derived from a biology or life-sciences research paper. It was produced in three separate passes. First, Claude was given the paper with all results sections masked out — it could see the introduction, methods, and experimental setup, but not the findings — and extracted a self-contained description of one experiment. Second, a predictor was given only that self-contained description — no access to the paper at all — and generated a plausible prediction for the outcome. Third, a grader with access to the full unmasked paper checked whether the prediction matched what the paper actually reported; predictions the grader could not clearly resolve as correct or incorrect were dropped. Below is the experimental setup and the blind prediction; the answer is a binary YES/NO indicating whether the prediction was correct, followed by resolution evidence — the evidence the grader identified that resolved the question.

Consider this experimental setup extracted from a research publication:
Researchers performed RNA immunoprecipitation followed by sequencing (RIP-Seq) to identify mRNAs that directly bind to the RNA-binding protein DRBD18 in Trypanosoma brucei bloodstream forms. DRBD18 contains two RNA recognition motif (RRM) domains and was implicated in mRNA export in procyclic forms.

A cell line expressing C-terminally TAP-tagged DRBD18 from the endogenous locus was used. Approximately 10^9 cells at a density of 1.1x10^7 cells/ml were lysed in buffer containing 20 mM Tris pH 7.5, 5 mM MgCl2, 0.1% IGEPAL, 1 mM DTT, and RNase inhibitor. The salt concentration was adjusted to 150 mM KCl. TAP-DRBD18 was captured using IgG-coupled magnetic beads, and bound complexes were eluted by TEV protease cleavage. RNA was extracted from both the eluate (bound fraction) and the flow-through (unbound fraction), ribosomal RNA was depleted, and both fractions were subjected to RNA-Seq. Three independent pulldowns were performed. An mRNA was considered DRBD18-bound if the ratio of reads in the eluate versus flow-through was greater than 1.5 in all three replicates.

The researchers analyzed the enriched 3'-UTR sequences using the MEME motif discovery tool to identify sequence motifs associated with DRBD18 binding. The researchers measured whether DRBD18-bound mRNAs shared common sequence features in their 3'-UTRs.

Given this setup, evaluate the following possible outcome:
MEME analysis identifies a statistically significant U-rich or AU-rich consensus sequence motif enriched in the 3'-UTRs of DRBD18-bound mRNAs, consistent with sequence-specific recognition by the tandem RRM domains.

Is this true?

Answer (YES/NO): YES